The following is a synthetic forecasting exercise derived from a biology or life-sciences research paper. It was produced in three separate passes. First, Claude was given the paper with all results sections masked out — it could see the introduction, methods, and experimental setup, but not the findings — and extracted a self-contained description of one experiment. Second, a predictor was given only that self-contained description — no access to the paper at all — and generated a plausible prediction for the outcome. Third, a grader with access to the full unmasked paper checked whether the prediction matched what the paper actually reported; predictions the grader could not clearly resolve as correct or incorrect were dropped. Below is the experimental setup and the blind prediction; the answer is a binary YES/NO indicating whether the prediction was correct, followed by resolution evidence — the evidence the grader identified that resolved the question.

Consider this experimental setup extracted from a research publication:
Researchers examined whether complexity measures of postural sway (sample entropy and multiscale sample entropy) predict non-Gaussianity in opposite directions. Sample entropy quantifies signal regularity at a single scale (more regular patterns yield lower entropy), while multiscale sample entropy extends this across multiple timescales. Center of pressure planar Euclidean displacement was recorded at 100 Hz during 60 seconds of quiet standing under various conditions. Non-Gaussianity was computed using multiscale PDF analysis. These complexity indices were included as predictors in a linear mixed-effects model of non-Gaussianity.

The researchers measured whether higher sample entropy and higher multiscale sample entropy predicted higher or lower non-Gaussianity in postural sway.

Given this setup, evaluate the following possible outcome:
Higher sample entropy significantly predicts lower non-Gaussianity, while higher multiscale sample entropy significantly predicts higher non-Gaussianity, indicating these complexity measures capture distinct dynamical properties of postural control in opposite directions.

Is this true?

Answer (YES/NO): NO